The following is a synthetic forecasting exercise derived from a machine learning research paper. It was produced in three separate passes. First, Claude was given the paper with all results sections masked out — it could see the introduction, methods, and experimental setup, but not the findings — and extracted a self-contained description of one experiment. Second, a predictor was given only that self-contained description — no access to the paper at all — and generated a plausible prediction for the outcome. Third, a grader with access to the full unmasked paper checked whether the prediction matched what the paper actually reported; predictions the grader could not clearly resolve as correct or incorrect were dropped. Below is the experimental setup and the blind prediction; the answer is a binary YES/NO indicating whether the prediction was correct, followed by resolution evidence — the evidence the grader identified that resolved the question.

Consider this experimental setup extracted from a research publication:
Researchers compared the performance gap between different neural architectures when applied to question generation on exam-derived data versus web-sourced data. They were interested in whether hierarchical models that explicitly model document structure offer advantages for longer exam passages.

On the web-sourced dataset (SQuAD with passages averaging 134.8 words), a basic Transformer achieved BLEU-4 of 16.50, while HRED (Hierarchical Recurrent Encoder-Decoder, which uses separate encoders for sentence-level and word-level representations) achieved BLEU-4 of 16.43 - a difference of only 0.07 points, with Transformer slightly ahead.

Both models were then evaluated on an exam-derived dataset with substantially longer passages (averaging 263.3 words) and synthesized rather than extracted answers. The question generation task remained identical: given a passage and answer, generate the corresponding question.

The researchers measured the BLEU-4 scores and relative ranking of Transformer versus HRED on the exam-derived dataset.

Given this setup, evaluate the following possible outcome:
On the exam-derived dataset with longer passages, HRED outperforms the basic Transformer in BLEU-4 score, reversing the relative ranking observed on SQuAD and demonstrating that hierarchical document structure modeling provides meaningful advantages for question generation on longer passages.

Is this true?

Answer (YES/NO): NO